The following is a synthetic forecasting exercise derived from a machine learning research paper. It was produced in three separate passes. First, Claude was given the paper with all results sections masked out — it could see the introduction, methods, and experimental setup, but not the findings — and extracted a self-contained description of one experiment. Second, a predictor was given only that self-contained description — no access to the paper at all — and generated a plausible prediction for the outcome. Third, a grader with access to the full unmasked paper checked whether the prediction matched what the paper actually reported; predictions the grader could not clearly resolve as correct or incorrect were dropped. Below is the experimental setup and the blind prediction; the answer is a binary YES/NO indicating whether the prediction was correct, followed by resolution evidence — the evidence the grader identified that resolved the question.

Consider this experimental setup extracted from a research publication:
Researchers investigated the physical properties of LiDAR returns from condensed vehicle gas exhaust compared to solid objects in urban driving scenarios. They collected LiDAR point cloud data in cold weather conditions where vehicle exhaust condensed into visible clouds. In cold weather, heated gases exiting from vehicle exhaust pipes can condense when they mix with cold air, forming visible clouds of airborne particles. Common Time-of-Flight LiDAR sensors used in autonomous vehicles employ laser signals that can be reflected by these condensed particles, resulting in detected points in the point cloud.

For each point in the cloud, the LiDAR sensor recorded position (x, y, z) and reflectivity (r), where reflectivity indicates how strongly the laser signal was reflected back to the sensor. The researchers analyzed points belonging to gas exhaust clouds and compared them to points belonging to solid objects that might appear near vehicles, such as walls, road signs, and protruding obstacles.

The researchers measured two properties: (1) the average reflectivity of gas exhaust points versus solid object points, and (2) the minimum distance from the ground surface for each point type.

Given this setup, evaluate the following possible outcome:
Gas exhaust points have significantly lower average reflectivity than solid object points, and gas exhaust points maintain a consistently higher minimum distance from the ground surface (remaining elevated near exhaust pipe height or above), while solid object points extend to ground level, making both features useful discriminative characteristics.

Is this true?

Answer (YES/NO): YES